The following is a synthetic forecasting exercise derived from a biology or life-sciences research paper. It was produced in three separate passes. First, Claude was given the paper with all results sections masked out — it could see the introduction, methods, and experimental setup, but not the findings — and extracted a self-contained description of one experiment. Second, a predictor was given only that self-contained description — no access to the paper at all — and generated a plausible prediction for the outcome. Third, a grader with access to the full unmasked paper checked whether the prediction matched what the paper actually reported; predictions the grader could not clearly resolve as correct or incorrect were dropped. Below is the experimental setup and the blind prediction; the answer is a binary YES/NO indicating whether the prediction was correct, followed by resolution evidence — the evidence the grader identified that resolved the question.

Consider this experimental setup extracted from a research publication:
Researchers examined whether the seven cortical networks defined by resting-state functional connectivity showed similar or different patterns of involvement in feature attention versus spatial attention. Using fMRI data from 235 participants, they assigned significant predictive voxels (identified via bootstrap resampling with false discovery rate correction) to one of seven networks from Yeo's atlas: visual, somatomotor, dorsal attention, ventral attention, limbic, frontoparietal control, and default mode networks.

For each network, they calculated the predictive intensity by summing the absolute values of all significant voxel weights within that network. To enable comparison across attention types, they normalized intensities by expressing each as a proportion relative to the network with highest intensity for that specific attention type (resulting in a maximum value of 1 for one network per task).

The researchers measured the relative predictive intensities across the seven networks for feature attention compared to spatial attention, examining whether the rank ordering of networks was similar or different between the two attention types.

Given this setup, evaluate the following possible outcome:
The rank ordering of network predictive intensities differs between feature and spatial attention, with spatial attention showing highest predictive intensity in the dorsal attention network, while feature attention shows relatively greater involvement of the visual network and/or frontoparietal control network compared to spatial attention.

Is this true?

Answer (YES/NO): NO